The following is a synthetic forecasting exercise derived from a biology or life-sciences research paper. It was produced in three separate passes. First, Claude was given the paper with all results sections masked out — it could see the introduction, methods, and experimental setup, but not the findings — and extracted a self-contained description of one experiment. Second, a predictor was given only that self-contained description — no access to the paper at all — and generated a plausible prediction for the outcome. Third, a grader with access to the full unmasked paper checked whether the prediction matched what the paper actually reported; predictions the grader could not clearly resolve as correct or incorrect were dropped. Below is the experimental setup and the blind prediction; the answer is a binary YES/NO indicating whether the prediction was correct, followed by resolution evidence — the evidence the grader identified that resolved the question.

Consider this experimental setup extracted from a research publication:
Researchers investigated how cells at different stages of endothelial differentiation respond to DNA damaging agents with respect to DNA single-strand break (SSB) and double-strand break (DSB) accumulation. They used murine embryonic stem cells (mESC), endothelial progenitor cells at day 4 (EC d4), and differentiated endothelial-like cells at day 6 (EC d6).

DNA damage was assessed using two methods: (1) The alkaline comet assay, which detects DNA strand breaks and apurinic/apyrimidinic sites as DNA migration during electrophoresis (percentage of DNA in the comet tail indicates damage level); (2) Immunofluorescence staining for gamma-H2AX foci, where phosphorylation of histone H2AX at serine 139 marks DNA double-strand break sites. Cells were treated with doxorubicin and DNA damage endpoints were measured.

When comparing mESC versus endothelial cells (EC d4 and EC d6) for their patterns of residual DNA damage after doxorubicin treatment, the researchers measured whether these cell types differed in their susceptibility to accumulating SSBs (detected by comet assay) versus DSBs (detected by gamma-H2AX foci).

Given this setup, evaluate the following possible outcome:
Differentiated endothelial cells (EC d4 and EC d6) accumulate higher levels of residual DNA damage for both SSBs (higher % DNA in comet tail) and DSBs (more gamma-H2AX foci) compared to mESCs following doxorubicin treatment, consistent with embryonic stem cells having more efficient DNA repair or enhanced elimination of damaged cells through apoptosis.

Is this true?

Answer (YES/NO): NO